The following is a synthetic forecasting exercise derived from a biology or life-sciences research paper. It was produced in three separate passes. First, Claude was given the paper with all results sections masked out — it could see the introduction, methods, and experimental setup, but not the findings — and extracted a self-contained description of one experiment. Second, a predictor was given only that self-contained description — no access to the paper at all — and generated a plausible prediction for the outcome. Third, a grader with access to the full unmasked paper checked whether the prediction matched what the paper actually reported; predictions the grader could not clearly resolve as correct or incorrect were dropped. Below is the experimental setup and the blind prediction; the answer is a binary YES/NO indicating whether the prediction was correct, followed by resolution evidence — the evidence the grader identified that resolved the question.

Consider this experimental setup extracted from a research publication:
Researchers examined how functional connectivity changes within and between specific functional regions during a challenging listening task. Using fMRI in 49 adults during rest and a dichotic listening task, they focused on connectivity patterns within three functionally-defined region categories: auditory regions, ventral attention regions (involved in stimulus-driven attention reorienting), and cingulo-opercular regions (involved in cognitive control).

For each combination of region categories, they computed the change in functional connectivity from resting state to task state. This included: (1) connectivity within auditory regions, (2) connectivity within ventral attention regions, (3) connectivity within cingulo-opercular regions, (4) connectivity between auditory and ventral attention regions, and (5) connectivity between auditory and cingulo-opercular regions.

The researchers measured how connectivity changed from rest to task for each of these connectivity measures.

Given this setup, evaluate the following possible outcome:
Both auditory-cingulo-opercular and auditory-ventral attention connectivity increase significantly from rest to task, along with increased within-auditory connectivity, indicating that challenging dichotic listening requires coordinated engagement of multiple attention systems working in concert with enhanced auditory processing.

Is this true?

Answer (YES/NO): NO